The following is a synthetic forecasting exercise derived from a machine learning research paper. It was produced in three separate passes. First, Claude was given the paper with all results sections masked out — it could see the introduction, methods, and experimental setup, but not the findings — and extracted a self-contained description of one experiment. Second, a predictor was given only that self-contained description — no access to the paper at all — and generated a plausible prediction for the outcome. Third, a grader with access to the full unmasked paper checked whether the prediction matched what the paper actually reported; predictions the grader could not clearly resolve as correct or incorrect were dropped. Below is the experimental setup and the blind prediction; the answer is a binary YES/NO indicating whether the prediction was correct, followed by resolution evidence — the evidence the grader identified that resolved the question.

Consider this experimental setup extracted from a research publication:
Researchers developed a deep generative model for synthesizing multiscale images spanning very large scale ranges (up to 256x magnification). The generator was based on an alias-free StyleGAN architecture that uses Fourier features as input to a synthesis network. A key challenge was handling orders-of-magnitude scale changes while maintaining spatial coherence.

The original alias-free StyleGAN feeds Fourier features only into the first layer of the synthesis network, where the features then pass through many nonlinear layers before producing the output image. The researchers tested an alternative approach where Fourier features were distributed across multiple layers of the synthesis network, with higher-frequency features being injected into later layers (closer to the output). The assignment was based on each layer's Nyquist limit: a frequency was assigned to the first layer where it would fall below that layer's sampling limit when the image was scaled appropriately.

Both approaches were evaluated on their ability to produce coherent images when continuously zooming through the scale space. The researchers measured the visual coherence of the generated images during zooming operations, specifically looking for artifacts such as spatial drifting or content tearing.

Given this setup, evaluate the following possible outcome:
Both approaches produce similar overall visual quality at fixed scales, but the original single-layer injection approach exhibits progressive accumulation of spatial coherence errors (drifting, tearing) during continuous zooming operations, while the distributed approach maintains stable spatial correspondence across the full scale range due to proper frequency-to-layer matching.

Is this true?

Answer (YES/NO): NO